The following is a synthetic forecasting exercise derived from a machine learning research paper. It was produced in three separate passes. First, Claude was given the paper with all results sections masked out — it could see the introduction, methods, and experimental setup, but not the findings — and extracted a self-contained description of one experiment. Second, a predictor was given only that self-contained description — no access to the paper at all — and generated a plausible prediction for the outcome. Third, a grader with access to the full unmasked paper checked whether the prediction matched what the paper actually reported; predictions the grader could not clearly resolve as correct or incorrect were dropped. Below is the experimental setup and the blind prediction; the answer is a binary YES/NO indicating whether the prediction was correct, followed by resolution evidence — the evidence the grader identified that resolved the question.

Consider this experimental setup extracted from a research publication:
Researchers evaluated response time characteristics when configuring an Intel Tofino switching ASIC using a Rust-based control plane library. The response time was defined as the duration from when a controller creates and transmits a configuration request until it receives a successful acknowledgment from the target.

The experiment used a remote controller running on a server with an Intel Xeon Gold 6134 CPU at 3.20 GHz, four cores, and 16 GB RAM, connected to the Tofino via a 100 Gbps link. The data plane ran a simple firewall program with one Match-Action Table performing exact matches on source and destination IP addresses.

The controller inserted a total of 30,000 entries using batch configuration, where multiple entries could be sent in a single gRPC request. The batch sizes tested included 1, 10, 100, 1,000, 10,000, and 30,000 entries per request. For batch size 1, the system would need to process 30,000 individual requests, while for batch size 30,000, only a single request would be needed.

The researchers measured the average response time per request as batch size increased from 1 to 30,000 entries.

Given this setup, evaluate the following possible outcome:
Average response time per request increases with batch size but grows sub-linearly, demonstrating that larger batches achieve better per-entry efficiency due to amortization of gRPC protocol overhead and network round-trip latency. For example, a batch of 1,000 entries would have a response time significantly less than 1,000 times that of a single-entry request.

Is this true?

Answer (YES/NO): YES